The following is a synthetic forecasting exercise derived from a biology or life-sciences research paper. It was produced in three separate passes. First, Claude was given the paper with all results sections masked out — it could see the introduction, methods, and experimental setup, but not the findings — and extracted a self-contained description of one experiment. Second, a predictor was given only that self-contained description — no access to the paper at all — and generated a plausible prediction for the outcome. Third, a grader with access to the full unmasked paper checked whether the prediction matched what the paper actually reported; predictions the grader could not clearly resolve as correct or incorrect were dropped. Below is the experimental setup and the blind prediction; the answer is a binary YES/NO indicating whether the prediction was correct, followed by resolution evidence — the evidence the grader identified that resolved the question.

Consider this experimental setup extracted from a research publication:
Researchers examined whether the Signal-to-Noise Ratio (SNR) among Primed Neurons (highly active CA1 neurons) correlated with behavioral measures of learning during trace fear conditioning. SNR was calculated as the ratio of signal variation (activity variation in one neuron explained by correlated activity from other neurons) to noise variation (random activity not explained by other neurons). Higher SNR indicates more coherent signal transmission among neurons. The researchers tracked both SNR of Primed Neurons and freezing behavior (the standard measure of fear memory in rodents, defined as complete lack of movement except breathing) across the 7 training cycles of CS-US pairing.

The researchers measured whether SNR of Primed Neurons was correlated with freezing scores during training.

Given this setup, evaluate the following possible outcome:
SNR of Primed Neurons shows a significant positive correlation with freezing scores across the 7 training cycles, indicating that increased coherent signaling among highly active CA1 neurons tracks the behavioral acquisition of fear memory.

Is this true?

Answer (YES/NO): YES